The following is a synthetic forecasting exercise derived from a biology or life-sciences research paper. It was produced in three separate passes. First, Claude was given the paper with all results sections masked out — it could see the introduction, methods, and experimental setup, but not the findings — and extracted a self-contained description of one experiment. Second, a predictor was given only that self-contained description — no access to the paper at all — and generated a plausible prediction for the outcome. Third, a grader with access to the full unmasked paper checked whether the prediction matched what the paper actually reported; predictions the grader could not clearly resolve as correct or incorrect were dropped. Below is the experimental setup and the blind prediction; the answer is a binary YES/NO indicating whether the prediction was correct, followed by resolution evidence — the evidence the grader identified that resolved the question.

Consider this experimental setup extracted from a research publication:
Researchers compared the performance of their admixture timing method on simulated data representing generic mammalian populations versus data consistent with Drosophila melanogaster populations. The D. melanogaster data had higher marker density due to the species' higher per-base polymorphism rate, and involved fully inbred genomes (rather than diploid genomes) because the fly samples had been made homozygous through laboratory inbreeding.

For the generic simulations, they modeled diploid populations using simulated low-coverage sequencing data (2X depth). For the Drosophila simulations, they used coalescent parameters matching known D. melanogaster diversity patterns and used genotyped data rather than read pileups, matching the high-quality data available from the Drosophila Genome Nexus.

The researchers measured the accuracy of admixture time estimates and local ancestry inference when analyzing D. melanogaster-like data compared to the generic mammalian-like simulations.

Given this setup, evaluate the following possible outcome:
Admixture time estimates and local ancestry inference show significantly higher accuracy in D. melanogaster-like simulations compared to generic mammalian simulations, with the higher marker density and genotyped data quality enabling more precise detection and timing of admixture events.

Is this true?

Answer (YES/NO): NO